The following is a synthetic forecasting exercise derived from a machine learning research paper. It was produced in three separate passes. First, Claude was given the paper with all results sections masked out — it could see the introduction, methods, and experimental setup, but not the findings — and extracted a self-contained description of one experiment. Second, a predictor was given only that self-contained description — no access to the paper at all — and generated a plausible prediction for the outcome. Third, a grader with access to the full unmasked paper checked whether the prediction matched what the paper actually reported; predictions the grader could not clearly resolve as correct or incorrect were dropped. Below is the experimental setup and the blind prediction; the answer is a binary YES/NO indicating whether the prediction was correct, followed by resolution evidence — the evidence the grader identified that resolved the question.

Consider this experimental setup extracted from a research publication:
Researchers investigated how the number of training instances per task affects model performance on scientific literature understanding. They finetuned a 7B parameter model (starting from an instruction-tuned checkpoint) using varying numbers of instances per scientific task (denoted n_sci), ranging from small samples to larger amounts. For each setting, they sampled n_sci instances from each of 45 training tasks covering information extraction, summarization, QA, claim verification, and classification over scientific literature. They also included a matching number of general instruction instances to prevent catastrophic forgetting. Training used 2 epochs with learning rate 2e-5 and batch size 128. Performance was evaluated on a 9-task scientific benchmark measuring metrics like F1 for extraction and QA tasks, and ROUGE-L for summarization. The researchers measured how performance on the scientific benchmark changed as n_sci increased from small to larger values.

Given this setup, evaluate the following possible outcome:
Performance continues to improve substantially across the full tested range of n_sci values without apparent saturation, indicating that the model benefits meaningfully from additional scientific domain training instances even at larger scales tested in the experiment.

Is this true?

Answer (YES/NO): NO